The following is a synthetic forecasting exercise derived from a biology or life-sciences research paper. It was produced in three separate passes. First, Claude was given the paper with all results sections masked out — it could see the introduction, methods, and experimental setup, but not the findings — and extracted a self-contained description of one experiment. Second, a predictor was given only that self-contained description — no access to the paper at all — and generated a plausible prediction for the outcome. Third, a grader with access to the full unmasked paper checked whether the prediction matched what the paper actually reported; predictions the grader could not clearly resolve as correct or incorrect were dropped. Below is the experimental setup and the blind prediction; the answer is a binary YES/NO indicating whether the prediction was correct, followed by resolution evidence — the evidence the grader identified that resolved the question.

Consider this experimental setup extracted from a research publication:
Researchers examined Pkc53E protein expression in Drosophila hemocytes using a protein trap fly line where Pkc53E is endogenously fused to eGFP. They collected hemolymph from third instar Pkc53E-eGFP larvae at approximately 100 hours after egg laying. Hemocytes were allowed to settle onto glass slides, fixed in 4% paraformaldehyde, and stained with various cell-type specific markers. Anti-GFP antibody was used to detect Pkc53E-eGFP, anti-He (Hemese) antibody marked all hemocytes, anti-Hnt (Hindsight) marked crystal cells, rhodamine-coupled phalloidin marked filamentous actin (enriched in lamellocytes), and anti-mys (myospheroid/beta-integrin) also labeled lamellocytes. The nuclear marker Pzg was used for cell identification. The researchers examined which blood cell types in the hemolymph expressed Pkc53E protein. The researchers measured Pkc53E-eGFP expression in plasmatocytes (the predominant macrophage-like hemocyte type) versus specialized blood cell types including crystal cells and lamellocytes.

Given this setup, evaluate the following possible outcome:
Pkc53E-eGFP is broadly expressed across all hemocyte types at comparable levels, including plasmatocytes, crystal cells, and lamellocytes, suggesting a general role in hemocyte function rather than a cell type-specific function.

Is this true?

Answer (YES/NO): NO